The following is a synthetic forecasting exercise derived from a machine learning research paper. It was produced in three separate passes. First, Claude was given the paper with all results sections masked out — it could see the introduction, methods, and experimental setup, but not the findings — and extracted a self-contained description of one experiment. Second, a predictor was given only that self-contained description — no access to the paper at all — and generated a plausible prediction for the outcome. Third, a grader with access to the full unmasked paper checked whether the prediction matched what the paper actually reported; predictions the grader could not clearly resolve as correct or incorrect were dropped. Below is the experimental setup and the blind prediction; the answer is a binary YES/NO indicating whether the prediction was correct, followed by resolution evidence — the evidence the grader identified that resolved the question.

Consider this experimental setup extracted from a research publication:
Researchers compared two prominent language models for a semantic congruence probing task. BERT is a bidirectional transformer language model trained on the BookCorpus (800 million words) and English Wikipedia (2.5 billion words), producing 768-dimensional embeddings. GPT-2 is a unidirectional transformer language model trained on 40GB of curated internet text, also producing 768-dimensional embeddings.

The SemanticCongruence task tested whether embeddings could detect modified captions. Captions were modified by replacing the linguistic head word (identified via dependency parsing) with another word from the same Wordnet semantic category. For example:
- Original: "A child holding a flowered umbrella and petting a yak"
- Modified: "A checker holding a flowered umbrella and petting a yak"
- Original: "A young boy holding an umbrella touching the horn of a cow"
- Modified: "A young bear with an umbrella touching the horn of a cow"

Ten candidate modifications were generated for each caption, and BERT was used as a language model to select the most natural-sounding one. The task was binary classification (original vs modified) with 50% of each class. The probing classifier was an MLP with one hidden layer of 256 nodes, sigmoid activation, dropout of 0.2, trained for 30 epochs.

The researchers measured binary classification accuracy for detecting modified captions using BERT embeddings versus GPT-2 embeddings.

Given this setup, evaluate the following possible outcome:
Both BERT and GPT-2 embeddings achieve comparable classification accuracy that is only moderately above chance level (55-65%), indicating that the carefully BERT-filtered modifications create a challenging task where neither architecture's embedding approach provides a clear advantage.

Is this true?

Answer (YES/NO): NO